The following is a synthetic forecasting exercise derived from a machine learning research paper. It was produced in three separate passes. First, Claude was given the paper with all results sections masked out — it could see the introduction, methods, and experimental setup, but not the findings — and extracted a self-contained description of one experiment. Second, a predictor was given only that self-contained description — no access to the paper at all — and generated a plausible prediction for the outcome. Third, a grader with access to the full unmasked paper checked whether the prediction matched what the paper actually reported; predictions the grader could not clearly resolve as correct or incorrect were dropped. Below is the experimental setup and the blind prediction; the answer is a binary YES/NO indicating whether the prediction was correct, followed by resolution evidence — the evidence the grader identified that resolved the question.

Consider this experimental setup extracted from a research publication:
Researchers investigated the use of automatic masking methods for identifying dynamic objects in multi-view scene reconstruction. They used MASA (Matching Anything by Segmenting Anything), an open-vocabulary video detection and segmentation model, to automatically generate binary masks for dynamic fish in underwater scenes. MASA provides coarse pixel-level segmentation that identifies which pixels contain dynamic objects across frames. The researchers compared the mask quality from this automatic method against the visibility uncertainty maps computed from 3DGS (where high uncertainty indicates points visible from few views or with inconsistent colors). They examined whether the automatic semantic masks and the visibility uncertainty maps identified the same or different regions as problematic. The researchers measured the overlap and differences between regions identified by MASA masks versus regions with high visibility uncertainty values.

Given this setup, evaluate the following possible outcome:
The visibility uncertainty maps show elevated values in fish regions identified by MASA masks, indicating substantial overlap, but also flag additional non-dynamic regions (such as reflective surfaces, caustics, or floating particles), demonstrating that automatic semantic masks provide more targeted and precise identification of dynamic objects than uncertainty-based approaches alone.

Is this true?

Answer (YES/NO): NO